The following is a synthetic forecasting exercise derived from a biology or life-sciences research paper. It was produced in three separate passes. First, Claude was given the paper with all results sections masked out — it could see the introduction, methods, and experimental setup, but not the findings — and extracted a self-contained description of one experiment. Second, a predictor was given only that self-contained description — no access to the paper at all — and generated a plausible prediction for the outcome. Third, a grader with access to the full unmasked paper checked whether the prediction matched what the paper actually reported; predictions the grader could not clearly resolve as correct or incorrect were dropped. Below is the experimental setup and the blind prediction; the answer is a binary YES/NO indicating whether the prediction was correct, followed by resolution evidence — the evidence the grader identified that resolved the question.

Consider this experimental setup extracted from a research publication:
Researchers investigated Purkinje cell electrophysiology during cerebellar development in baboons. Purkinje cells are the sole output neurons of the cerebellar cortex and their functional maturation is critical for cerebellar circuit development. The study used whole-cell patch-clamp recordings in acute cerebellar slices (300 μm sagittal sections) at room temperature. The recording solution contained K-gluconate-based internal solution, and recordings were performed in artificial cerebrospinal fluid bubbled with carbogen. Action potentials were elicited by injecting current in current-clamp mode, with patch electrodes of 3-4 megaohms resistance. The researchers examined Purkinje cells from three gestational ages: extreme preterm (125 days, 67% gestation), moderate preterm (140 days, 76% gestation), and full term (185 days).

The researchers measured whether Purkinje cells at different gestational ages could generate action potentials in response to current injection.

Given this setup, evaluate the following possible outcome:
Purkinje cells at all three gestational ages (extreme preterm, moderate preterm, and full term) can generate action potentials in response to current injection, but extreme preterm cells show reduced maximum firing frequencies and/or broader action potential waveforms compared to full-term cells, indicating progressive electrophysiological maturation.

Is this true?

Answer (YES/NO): NO